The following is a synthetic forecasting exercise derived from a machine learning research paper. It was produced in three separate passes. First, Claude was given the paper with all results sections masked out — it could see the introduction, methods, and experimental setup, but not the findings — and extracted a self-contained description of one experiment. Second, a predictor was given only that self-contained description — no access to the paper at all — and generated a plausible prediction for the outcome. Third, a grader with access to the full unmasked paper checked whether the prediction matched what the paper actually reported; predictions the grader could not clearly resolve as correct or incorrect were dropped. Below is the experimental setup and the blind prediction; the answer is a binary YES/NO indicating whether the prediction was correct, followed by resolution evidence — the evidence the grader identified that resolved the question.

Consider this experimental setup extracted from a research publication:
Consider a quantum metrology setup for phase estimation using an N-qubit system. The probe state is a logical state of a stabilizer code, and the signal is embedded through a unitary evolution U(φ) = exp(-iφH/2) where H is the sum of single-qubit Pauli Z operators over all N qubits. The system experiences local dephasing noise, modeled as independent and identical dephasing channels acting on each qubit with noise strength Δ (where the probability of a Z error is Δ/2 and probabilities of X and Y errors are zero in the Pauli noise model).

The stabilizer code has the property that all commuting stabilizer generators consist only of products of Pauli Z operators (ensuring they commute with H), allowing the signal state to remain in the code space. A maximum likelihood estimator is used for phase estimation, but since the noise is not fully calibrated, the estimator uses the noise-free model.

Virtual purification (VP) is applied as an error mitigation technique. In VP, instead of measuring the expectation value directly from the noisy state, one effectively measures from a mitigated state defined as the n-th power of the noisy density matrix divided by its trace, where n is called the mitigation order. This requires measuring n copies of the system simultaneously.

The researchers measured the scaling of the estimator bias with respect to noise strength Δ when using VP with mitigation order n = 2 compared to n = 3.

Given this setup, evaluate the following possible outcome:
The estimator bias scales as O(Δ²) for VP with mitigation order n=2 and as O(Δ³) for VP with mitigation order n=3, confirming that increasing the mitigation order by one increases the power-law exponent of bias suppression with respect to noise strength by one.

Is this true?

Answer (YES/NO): YES